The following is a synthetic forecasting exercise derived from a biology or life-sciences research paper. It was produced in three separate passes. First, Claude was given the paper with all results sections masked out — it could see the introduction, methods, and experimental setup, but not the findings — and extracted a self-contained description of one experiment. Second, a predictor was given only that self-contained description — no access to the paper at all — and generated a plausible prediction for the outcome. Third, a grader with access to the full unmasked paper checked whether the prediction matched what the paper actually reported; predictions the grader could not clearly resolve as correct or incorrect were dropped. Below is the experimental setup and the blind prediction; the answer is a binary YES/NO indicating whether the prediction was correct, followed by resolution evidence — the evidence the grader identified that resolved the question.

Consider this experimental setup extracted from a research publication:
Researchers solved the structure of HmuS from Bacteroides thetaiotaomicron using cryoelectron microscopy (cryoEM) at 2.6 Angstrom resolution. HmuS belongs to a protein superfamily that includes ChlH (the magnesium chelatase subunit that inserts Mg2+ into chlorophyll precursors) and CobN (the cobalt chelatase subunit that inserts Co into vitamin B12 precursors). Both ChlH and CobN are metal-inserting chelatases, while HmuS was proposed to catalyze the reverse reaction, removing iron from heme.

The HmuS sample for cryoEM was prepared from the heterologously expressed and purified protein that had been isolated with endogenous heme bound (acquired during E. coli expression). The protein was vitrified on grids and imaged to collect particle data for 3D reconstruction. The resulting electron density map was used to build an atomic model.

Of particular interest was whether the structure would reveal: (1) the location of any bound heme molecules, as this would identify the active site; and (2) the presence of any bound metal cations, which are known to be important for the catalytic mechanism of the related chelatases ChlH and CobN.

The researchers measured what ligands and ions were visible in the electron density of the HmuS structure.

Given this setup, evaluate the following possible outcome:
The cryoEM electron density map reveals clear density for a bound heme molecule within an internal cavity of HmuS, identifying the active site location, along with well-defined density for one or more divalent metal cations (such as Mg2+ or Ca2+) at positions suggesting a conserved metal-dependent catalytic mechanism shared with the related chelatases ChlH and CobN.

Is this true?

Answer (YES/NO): NO